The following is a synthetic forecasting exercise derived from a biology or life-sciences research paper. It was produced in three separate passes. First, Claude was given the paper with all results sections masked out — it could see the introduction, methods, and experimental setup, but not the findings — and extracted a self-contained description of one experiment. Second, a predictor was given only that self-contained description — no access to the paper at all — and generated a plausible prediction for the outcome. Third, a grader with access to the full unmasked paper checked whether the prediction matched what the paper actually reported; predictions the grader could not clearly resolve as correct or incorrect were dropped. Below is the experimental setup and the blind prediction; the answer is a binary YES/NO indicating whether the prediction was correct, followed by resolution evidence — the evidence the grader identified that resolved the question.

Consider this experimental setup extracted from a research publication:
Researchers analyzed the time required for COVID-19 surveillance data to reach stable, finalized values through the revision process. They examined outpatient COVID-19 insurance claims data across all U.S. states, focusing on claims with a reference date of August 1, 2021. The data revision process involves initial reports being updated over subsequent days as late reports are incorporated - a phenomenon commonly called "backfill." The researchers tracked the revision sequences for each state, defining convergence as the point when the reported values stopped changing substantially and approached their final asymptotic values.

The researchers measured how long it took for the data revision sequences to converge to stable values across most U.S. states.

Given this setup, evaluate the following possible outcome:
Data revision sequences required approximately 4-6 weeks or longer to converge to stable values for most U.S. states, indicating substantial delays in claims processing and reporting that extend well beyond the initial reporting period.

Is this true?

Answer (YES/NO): NO